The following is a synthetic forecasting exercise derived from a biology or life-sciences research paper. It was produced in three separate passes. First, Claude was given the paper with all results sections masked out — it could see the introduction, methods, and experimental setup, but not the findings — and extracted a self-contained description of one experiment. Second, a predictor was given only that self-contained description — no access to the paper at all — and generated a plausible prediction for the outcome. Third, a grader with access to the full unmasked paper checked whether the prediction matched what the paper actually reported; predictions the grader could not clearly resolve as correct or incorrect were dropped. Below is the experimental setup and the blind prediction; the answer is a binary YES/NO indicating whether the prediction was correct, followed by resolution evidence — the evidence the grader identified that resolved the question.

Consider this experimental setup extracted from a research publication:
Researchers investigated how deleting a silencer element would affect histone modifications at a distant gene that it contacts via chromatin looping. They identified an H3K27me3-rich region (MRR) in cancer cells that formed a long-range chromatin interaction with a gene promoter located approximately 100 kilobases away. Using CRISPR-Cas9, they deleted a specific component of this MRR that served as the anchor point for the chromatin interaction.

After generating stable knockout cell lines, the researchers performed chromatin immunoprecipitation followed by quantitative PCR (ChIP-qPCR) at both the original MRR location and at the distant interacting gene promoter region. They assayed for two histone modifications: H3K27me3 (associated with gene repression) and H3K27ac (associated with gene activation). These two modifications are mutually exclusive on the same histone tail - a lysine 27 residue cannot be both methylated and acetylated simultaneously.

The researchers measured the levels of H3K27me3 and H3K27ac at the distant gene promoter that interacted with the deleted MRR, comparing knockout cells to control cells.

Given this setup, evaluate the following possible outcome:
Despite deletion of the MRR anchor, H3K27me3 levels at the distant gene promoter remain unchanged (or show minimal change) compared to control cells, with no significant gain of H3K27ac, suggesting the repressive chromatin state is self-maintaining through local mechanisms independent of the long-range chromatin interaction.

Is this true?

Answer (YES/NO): NO